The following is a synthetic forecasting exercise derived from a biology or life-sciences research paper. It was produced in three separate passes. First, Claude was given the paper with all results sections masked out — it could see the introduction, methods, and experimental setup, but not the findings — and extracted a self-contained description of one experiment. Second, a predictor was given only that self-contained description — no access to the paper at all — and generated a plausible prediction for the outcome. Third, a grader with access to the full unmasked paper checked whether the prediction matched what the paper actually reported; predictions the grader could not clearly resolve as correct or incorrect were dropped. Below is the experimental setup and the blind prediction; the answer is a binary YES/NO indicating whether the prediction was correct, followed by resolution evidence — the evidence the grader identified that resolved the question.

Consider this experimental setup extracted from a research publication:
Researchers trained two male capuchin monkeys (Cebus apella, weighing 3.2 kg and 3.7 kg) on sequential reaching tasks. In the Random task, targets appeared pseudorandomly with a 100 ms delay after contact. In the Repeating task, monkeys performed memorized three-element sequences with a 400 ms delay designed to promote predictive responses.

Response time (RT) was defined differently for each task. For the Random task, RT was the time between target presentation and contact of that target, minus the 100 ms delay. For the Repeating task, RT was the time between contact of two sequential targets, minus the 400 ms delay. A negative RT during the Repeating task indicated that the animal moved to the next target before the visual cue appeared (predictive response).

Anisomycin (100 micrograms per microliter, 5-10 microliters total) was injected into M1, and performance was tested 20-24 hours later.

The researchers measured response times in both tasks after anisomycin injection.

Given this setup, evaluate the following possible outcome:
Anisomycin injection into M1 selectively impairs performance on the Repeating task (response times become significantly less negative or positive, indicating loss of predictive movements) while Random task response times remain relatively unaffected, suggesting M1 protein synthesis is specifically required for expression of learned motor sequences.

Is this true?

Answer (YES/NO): YES